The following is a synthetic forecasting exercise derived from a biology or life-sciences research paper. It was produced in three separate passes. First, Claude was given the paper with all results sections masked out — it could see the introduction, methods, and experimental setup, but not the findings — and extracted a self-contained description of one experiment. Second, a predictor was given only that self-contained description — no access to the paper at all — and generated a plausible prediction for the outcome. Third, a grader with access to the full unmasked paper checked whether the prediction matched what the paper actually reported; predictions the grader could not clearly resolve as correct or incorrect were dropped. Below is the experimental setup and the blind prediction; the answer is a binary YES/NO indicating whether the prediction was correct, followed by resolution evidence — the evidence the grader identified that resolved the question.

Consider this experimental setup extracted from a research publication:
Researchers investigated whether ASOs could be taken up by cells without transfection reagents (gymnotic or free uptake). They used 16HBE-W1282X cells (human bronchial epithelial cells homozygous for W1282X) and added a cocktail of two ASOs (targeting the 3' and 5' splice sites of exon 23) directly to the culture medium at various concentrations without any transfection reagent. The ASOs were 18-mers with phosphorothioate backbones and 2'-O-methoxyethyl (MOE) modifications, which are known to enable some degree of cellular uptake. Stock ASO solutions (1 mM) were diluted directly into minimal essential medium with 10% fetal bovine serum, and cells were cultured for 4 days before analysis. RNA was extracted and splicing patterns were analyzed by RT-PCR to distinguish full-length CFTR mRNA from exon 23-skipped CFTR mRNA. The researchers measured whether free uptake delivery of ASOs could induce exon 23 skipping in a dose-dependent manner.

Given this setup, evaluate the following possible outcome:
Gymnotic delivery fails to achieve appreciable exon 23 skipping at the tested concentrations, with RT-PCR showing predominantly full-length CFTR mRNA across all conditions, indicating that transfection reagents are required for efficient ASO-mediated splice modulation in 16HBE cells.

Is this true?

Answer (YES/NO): NO